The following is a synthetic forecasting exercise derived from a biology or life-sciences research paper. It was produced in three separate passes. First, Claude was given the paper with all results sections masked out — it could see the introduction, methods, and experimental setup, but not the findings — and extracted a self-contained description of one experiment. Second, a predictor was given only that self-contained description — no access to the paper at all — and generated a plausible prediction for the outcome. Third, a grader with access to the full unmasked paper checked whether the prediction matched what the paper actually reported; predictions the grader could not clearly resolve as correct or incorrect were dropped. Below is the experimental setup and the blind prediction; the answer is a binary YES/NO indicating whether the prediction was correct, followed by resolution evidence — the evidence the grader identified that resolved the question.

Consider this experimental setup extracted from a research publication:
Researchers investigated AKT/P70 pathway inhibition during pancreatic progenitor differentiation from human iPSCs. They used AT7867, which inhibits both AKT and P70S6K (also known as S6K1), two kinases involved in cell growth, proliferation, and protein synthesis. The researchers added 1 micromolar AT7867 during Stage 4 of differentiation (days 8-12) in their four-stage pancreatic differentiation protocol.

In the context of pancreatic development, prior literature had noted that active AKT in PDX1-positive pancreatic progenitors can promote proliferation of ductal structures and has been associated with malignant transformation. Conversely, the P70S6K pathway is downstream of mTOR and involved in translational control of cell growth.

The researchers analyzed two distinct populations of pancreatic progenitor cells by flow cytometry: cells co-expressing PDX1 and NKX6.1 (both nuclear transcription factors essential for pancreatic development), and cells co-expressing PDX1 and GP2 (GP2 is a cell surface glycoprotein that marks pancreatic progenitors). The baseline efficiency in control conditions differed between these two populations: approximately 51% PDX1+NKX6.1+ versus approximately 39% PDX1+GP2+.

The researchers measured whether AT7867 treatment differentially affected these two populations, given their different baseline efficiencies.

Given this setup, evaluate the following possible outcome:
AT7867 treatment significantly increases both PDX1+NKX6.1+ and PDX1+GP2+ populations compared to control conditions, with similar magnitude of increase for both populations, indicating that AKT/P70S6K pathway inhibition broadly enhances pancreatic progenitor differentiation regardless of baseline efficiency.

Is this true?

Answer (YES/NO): NO